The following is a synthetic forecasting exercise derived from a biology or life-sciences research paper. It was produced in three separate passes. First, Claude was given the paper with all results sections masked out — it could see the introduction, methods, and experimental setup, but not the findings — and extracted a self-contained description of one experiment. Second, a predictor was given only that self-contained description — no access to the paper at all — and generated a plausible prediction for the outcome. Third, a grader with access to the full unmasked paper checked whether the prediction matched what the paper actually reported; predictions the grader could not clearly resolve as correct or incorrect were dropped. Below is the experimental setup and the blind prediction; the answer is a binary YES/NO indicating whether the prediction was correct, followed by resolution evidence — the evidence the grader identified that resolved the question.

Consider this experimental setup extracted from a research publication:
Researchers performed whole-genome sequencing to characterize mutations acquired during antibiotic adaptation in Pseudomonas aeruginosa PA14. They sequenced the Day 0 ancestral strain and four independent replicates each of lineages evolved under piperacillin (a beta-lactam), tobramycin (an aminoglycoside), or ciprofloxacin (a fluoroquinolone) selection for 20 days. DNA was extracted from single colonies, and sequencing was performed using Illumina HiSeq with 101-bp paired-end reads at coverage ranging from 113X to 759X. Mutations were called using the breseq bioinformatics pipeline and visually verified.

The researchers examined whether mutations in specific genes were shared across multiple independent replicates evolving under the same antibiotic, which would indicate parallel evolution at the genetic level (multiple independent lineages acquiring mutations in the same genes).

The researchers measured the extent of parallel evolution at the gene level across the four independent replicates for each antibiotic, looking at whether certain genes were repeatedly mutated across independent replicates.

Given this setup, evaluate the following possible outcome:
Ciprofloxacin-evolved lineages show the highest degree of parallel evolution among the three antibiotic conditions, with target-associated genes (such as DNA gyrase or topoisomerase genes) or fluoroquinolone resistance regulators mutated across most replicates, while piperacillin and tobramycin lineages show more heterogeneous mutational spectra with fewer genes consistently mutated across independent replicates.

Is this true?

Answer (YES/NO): NO